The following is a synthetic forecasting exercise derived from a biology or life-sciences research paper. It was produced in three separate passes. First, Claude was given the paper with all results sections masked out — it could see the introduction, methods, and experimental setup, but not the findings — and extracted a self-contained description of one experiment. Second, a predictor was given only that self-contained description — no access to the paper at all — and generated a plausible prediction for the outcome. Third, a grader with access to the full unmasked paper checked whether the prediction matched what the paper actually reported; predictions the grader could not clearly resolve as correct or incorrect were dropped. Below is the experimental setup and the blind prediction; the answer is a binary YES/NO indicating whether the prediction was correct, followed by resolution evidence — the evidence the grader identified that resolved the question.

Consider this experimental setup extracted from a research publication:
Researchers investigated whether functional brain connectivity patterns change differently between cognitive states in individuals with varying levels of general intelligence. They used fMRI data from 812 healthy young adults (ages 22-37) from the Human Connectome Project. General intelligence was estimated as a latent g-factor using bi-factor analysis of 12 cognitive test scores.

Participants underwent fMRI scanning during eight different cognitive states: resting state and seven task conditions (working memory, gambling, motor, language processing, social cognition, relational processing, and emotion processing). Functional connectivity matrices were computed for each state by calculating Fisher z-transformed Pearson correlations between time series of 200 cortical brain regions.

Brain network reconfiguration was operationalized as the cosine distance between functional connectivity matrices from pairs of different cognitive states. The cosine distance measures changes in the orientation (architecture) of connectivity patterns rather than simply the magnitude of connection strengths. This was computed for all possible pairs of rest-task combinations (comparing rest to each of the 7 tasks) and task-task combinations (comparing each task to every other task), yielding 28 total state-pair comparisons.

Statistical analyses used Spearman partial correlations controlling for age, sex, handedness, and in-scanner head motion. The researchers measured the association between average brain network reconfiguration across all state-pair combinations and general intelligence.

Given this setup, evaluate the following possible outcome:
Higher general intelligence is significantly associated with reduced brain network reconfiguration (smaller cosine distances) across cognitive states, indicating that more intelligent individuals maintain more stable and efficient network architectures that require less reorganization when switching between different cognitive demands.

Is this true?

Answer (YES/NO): YES